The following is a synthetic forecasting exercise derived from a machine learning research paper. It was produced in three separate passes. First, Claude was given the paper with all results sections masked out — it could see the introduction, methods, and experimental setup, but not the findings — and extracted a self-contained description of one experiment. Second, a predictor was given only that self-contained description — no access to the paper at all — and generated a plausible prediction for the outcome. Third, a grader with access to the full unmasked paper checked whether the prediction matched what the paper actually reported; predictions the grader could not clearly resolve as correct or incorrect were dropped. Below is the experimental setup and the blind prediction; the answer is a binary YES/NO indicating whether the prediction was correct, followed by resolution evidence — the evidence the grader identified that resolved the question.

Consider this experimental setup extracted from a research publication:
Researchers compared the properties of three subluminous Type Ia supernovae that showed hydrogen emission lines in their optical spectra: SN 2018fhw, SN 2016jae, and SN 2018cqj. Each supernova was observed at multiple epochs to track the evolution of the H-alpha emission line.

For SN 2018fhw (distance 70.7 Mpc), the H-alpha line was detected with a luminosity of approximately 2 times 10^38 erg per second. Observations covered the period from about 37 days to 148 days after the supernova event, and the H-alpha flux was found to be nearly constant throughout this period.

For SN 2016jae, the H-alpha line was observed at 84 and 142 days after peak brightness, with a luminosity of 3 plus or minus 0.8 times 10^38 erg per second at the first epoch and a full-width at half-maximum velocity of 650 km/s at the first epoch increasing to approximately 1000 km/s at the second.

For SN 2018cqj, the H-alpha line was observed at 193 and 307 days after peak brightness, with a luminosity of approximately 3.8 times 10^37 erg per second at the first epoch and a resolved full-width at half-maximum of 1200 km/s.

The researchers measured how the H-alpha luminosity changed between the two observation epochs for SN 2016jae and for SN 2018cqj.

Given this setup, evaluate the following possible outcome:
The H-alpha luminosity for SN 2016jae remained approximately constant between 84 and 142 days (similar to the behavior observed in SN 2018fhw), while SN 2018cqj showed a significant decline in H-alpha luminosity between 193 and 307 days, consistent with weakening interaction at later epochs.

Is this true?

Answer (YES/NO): NO